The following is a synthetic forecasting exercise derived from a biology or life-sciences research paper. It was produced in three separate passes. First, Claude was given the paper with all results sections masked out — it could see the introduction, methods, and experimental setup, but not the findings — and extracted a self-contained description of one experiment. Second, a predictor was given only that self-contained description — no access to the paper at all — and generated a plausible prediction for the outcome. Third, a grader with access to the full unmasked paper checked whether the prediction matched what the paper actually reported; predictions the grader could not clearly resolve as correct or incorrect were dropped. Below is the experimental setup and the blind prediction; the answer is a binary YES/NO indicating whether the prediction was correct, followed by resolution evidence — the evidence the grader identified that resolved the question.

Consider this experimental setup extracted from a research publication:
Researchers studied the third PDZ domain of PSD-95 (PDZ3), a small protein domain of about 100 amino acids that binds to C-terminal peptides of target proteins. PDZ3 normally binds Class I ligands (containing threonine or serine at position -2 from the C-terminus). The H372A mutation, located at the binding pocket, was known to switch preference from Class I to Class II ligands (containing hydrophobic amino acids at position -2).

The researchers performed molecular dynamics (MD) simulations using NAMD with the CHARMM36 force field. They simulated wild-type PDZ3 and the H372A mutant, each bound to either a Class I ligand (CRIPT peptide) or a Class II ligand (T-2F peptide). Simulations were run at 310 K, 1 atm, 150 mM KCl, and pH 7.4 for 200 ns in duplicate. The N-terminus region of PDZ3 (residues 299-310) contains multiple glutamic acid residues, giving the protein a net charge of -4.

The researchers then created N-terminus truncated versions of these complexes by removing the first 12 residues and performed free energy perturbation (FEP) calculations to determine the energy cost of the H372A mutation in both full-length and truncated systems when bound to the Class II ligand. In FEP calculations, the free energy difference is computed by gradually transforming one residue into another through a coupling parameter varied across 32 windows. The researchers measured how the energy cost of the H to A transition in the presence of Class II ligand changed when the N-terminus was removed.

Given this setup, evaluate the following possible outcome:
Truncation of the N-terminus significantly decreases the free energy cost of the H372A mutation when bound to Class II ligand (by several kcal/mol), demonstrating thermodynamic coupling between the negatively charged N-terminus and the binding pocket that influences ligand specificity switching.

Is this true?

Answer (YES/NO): NO